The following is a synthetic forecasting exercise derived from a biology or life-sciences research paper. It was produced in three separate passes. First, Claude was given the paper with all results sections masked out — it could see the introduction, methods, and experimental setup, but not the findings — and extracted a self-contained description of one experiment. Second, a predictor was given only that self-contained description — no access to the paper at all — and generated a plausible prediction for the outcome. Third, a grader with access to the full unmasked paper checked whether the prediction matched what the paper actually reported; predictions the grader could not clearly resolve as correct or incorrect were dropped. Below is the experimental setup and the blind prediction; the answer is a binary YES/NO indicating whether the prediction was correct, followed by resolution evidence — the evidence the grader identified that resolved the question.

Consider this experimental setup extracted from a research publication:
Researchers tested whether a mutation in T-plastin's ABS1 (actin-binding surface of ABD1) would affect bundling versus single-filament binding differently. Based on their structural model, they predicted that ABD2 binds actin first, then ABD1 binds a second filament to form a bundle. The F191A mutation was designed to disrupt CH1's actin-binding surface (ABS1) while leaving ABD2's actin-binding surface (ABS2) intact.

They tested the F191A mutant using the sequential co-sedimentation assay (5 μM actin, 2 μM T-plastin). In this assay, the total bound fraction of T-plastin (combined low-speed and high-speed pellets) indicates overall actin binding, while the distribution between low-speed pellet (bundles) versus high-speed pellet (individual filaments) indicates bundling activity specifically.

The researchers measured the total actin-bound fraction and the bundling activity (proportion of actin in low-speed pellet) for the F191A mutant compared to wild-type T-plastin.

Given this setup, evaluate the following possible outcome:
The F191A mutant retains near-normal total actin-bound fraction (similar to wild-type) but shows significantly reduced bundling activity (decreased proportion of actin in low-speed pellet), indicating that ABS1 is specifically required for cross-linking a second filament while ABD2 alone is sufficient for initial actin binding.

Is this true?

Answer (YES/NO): YES